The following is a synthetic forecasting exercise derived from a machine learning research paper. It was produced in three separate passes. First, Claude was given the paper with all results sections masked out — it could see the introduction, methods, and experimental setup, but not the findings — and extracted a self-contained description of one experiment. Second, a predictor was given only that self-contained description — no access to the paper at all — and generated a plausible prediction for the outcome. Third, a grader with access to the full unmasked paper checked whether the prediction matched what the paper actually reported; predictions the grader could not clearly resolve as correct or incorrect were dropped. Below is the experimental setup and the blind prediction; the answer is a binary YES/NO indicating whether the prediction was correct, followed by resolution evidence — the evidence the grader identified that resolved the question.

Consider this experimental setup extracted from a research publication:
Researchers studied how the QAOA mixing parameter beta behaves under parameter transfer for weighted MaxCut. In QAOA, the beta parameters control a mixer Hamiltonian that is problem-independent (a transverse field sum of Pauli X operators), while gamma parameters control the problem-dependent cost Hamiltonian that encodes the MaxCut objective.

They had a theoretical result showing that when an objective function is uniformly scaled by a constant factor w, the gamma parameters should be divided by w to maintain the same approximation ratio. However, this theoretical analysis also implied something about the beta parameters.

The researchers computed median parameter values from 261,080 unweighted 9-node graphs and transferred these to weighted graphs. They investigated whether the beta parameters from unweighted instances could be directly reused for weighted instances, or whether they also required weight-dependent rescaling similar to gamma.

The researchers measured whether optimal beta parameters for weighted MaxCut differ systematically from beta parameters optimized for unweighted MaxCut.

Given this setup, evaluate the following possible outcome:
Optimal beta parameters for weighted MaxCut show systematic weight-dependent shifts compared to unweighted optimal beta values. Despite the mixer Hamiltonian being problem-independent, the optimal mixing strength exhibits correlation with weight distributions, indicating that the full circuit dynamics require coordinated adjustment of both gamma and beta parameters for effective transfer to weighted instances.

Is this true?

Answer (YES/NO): NO